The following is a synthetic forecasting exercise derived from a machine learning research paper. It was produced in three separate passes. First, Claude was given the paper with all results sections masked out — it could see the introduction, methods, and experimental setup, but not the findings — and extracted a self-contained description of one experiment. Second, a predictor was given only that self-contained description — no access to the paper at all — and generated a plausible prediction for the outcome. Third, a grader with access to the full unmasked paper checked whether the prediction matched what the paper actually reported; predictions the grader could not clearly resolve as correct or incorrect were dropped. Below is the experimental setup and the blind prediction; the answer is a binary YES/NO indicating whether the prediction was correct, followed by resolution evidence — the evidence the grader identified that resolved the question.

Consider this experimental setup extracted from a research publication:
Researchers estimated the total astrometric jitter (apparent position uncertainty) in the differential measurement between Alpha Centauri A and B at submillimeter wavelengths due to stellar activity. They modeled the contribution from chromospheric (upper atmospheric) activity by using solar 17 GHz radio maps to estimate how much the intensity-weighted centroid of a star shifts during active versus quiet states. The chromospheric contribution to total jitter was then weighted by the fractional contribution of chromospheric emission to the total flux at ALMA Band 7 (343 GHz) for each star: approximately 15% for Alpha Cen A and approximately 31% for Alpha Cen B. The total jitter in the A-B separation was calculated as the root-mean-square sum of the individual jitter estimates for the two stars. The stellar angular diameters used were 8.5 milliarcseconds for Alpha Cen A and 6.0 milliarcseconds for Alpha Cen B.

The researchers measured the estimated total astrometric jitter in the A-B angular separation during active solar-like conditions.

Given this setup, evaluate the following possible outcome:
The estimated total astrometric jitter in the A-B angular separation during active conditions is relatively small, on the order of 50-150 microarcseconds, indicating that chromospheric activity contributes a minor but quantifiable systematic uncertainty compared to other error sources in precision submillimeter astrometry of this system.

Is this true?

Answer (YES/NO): NO